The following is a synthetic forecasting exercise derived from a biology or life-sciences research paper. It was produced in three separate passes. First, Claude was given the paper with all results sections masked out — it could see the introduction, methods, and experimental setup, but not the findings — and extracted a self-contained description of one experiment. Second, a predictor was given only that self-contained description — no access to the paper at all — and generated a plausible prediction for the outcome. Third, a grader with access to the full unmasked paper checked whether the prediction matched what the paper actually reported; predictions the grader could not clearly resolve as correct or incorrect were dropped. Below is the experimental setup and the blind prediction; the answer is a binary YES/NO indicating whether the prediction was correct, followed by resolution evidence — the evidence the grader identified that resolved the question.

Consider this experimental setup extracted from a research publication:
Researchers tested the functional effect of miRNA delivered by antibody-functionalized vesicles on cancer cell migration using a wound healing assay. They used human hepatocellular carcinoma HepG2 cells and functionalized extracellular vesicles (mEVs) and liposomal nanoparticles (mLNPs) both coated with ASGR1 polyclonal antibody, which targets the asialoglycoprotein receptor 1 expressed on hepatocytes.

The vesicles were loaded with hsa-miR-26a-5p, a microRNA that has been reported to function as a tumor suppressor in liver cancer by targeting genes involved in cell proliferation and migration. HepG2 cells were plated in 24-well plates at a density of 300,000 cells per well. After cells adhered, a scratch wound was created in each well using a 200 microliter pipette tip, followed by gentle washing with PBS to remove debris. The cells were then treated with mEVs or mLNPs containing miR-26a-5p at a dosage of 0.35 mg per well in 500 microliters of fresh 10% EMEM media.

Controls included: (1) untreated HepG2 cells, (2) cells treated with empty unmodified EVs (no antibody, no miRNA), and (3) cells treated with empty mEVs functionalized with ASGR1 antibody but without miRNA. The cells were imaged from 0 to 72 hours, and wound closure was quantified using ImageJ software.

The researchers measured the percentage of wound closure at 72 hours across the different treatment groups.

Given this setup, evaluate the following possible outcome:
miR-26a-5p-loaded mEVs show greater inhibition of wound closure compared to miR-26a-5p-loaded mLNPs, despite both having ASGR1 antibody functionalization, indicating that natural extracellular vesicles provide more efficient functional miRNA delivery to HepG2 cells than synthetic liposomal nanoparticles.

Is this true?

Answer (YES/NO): NO